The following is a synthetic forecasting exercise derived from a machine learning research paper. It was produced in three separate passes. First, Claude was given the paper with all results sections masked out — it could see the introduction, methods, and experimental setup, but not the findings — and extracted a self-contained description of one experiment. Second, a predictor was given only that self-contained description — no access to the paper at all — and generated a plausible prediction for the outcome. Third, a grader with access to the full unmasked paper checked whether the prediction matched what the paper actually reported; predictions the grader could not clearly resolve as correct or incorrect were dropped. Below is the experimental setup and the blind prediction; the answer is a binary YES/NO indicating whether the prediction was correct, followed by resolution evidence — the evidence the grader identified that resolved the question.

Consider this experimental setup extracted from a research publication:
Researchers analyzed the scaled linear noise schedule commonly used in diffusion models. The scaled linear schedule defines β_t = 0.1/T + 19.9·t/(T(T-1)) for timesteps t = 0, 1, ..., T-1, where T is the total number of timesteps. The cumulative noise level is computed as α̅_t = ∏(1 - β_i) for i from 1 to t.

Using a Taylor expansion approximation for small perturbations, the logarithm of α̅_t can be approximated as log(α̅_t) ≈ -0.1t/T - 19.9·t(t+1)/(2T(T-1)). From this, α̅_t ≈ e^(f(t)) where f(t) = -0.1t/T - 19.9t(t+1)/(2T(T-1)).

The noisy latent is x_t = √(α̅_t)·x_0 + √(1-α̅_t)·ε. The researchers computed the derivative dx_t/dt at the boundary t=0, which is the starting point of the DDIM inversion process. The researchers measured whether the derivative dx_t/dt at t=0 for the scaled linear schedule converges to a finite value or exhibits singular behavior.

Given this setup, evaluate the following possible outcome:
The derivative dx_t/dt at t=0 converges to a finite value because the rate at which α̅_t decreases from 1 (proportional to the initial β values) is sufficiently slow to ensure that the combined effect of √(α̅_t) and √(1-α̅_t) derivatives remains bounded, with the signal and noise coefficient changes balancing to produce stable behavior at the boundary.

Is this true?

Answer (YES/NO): NO